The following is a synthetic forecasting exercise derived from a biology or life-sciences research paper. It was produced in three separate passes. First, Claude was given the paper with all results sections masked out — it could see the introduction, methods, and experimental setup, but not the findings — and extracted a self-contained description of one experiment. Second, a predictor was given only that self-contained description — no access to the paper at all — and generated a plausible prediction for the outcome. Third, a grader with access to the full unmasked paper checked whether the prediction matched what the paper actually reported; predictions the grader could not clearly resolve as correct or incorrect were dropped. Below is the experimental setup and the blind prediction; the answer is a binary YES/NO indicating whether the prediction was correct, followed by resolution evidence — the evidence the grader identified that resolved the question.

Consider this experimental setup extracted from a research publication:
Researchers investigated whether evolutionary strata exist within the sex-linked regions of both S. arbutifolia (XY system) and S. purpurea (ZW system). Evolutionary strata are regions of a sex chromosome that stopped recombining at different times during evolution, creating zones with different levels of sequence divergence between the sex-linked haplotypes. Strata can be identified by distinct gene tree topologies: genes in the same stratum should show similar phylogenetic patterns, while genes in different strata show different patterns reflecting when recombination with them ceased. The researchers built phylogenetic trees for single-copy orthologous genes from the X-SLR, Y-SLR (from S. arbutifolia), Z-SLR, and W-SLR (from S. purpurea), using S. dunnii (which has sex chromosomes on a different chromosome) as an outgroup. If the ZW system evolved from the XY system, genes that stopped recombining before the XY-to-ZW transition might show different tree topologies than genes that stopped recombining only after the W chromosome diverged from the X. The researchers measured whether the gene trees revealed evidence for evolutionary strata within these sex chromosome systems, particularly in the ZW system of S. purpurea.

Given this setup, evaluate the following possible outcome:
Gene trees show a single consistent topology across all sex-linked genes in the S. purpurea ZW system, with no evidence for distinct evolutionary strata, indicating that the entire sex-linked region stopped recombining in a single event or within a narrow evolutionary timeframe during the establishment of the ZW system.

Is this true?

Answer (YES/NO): NO